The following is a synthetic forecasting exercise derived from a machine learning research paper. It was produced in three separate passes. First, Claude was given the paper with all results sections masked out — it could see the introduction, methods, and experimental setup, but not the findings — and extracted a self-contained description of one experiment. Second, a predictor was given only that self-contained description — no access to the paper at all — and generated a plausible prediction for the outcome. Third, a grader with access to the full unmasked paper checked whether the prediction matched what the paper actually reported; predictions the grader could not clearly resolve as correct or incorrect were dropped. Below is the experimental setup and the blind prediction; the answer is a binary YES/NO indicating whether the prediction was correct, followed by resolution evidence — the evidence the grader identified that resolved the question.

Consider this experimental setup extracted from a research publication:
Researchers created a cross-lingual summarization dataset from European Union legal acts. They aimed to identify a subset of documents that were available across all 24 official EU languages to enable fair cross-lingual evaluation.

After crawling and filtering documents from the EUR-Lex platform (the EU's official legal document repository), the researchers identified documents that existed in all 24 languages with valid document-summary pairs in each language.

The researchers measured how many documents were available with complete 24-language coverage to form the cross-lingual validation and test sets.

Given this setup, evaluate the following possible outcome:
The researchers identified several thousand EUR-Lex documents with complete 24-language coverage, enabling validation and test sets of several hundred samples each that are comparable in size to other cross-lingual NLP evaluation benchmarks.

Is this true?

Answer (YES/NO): NO